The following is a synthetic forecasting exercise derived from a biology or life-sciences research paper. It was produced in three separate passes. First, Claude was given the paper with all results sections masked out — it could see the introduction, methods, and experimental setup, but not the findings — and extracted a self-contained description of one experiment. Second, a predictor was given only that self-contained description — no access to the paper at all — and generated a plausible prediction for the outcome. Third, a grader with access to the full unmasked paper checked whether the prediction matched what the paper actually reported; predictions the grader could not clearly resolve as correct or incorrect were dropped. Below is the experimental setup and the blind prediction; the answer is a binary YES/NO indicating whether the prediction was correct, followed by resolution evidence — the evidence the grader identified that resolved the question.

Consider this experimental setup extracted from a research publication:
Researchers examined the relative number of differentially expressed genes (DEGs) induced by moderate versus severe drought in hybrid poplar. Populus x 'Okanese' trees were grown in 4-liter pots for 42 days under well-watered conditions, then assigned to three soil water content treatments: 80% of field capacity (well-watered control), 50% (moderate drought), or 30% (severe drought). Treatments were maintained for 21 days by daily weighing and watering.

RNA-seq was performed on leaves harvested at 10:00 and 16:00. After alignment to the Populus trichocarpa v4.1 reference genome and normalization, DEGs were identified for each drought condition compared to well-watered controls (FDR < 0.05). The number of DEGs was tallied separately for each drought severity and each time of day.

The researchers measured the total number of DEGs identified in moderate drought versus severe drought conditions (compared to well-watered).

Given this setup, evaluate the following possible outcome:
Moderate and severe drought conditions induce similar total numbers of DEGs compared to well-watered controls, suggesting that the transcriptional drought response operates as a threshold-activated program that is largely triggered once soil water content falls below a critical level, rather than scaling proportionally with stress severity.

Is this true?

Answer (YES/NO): NO